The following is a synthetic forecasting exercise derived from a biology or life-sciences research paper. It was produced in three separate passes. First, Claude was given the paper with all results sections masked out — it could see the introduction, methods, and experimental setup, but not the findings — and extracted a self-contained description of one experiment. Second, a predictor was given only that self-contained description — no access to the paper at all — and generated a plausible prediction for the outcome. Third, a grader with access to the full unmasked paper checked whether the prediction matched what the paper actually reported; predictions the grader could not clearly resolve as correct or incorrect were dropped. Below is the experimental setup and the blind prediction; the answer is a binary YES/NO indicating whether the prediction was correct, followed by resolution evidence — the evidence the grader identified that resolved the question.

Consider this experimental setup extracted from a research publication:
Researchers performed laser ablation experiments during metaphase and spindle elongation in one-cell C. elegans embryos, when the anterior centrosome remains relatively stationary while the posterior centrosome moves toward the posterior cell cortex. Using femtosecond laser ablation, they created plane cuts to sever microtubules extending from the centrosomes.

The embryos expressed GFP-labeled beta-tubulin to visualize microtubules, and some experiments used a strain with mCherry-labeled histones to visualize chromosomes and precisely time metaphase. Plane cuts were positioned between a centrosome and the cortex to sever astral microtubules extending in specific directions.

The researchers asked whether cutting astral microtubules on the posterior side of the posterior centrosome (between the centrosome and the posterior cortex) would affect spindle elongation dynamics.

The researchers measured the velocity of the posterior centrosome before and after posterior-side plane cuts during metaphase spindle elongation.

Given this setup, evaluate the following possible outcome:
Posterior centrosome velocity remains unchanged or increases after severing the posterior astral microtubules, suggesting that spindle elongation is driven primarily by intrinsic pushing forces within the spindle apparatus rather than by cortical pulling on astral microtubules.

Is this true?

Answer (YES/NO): NO